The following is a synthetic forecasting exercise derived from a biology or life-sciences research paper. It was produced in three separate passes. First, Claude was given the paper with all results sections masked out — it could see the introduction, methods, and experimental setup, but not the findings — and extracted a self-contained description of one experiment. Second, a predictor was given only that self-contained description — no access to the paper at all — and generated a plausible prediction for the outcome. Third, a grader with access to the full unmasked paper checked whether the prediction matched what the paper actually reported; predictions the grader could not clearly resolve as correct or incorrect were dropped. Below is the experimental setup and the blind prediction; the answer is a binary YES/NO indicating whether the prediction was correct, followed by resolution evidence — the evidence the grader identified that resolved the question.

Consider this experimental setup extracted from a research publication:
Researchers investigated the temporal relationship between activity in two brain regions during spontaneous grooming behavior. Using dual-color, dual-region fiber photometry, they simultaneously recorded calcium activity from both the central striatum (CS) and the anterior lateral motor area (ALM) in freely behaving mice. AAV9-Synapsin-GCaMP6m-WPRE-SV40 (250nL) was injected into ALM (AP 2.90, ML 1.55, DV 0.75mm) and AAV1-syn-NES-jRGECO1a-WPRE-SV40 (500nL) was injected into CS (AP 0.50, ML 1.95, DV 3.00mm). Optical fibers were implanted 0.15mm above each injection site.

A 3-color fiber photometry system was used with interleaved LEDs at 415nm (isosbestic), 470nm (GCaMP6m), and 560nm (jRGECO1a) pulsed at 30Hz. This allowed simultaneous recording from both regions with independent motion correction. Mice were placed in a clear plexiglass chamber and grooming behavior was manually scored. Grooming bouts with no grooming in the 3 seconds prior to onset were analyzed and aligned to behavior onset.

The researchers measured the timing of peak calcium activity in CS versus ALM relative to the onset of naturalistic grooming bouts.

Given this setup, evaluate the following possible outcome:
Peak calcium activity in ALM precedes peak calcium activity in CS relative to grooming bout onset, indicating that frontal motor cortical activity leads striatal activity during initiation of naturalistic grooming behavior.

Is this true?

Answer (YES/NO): NO